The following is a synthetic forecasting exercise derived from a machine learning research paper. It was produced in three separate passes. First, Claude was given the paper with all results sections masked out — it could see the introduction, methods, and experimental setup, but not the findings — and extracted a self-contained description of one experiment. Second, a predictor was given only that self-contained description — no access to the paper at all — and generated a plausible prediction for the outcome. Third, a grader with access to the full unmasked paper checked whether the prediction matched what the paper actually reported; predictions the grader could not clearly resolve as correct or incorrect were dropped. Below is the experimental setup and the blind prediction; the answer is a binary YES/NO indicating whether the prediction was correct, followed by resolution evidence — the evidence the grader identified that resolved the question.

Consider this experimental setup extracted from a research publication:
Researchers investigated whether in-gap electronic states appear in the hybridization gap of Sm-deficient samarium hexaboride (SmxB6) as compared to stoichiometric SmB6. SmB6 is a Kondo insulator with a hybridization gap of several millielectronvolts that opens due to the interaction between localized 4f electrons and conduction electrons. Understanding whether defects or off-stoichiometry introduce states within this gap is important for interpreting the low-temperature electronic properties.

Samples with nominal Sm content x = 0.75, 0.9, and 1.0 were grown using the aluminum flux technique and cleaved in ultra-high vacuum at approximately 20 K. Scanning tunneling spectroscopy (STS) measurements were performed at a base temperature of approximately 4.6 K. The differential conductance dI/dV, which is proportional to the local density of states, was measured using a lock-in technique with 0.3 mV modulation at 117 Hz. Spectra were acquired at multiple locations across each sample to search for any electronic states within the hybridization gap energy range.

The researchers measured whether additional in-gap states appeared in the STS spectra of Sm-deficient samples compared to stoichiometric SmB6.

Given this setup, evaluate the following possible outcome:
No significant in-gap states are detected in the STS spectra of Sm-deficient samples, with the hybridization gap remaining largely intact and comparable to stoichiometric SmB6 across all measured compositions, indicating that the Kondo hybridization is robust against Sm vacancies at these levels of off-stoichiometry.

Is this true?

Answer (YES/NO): YES